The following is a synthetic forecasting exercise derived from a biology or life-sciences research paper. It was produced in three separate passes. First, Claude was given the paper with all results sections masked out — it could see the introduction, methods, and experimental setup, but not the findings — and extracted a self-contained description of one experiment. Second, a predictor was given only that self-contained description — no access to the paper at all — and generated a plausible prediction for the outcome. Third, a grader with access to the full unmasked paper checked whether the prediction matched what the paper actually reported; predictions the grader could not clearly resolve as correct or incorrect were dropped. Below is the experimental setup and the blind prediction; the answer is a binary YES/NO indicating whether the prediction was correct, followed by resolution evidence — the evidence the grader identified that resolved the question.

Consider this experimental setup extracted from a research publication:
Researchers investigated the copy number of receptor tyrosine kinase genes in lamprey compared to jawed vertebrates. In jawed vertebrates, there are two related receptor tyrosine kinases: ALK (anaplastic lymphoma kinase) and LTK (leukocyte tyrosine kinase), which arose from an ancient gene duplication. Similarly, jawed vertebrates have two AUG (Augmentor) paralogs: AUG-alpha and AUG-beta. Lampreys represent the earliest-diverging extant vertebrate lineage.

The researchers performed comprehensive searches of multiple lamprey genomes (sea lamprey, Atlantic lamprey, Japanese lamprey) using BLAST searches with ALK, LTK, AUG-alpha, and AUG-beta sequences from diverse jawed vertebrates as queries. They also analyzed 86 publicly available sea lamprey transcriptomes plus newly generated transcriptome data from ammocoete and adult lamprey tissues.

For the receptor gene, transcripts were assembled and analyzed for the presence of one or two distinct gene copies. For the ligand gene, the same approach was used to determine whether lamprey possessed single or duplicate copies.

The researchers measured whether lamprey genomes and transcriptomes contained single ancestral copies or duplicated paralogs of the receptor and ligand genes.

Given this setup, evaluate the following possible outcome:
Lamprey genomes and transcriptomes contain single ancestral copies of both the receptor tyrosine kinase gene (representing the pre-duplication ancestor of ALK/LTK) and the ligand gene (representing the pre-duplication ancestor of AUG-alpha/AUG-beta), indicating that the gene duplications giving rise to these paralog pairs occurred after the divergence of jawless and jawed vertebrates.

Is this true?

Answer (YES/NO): YES